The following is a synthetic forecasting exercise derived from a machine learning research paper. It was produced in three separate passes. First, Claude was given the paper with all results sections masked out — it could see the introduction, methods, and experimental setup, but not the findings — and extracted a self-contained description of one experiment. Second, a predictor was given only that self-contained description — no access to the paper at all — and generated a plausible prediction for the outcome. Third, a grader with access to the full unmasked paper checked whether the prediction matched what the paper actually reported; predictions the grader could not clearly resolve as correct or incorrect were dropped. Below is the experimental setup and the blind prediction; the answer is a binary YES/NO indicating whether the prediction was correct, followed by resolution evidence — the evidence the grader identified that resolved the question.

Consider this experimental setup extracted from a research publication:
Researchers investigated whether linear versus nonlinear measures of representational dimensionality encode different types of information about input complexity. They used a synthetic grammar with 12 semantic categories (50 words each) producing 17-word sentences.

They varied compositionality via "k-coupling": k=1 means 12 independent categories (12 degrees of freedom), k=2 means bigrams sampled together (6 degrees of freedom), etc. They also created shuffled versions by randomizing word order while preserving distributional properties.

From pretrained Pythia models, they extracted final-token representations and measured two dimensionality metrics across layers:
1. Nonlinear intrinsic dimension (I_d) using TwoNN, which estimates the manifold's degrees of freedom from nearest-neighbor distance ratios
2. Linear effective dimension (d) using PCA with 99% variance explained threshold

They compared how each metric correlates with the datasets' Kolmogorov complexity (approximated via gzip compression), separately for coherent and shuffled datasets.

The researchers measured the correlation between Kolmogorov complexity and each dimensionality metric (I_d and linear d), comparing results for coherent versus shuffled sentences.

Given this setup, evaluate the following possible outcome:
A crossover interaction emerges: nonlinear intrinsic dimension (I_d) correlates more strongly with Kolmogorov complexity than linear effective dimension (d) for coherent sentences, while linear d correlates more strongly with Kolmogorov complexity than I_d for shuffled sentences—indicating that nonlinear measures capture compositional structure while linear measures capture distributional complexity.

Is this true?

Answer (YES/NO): NO